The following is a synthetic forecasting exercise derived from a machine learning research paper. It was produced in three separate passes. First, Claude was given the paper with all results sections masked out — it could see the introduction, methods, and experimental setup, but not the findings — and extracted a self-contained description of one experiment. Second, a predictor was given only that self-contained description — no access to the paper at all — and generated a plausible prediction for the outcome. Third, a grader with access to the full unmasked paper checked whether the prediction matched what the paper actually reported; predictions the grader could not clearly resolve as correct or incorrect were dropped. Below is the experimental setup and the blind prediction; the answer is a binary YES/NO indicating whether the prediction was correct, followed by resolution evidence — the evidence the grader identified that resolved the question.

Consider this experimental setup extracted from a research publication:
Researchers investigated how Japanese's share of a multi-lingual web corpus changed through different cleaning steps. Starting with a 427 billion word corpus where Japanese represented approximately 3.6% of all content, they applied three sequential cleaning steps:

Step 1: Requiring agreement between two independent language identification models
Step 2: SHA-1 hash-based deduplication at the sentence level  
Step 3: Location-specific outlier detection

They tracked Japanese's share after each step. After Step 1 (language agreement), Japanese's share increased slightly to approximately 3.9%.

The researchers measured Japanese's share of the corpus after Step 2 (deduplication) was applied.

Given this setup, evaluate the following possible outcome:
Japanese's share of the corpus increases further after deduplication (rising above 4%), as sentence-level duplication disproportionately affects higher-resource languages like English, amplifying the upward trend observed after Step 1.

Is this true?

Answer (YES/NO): NO